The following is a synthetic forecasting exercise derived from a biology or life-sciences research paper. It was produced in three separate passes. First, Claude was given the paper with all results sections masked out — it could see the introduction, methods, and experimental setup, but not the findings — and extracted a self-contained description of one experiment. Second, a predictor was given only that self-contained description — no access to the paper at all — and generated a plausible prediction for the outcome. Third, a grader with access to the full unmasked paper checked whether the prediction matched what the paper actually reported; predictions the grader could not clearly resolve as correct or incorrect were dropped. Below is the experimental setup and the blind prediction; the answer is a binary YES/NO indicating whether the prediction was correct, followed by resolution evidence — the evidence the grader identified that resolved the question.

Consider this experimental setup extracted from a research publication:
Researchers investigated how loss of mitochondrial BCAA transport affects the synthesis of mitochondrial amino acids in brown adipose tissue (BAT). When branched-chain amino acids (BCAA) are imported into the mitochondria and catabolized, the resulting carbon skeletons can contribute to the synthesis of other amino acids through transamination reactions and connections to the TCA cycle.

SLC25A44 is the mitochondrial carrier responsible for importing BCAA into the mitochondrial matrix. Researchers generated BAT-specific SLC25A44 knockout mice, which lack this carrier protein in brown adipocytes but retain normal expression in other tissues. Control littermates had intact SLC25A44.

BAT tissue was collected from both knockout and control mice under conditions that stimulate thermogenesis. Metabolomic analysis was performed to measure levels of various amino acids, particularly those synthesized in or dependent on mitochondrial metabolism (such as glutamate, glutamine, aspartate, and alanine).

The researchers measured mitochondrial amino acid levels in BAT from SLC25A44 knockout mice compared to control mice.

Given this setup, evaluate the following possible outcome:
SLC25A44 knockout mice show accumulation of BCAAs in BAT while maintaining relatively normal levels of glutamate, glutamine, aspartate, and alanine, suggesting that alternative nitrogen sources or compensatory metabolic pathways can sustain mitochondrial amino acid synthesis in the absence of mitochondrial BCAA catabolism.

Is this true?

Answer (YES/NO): NO